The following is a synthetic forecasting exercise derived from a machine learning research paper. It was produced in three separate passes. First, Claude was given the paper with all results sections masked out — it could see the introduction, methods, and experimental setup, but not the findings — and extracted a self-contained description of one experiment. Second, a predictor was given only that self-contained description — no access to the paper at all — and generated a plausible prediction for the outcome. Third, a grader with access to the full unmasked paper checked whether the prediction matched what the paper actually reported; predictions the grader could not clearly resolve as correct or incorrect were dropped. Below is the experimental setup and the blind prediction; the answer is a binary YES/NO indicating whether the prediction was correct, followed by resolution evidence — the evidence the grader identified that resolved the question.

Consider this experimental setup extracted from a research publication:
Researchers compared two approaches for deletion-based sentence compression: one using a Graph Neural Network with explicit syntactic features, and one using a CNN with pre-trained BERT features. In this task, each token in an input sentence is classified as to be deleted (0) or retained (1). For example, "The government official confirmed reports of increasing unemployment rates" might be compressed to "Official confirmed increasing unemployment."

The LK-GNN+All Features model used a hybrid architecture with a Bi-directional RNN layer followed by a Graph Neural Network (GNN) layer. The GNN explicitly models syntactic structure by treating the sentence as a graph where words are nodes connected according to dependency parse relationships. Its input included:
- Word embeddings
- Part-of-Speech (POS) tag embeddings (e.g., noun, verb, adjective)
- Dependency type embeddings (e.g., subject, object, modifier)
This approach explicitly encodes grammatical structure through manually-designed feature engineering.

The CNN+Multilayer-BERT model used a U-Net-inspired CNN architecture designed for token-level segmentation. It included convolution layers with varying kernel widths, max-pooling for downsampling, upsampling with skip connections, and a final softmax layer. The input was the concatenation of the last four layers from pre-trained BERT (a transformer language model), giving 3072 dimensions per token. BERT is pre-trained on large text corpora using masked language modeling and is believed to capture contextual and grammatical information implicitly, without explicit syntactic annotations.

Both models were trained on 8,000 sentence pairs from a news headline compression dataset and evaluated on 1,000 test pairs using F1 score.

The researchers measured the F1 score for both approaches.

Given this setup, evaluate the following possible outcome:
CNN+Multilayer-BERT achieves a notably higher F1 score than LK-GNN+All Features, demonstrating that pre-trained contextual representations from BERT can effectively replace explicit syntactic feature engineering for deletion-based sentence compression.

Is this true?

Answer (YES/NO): NO